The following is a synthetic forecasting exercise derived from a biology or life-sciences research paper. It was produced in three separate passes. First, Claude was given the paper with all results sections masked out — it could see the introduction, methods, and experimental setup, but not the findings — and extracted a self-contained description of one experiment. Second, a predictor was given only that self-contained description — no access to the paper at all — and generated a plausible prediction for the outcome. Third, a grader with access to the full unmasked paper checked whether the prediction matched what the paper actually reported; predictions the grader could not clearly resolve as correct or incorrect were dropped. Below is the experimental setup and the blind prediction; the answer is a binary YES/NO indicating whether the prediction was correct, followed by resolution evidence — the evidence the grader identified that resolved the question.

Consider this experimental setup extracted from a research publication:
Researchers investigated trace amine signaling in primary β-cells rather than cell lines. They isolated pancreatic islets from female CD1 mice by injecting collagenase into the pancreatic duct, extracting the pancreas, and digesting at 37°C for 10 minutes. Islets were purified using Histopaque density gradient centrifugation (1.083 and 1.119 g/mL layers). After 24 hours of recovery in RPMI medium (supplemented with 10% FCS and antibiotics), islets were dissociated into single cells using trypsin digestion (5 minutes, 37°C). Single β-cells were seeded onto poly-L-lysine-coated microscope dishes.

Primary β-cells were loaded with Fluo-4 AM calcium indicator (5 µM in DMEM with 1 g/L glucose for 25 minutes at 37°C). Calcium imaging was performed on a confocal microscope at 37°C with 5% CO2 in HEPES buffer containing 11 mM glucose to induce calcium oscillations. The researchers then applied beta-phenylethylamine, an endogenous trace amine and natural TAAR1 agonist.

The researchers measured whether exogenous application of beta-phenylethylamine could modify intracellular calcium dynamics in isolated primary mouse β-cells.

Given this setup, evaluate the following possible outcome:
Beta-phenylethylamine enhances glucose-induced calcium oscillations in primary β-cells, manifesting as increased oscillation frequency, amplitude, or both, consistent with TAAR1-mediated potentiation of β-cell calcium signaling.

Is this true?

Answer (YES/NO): YES